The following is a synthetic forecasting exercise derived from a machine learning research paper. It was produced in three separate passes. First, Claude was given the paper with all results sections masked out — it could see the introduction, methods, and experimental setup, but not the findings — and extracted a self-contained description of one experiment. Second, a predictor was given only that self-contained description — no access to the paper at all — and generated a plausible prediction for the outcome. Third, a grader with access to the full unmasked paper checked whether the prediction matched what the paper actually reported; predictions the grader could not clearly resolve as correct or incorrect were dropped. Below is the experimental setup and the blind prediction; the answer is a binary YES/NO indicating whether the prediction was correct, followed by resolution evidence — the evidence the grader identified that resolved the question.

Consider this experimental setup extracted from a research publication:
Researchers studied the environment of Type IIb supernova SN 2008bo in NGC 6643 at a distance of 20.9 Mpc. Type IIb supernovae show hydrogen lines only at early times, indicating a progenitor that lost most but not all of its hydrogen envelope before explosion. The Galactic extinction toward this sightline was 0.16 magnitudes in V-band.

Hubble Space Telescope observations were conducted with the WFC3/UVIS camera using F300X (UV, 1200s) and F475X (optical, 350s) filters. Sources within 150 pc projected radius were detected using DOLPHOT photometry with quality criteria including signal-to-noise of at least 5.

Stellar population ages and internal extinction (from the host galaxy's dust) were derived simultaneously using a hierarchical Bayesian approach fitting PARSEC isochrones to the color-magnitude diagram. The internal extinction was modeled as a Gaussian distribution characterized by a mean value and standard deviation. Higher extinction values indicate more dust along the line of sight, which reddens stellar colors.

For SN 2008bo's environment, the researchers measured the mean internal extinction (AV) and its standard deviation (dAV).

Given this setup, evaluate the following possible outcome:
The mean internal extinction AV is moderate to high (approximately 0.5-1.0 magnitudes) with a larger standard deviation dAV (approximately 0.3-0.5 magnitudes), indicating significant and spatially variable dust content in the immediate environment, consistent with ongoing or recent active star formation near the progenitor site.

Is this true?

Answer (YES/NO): NO